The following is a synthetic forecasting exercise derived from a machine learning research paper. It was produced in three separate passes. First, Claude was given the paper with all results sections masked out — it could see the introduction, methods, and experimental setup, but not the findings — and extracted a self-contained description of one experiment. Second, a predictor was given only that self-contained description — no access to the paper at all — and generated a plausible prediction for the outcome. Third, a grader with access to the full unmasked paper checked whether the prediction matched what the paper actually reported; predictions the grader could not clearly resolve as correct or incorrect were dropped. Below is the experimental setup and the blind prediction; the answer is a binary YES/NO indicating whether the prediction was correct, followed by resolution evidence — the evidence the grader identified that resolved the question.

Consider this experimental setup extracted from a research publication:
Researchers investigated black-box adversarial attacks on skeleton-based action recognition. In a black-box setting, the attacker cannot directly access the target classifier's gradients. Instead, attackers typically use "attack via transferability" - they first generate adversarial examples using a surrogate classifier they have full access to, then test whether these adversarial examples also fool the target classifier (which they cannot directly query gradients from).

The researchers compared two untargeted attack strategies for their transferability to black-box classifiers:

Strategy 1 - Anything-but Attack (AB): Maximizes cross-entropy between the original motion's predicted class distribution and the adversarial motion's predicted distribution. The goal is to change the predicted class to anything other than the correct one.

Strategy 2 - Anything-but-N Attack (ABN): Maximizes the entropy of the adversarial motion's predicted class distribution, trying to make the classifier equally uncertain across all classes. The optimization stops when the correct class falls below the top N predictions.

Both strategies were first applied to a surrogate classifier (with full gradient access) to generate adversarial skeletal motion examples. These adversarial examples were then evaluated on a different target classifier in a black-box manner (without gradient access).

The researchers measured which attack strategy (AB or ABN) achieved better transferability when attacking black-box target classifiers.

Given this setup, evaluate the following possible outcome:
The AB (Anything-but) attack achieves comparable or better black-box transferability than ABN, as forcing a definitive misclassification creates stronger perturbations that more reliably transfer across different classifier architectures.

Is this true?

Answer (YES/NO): NO